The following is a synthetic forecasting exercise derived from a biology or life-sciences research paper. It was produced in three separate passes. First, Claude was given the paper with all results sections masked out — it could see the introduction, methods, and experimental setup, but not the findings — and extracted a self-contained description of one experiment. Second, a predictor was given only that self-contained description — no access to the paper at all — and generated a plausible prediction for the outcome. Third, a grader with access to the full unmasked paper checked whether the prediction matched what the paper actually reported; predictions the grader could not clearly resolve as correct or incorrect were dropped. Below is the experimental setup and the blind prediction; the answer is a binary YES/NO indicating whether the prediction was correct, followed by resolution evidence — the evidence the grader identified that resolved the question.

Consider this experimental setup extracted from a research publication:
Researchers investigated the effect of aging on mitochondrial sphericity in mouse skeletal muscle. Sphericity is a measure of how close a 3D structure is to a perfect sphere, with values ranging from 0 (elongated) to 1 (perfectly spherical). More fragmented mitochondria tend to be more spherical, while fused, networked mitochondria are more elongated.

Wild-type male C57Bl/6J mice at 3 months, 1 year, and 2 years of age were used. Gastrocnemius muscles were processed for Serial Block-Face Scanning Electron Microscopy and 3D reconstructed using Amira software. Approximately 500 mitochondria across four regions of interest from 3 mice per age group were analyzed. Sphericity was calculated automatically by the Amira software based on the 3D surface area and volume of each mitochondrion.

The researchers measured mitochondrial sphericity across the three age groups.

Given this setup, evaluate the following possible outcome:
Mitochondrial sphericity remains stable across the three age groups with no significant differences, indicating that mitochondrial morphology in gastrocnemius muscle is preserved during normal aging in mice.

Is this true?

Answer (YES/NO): NO